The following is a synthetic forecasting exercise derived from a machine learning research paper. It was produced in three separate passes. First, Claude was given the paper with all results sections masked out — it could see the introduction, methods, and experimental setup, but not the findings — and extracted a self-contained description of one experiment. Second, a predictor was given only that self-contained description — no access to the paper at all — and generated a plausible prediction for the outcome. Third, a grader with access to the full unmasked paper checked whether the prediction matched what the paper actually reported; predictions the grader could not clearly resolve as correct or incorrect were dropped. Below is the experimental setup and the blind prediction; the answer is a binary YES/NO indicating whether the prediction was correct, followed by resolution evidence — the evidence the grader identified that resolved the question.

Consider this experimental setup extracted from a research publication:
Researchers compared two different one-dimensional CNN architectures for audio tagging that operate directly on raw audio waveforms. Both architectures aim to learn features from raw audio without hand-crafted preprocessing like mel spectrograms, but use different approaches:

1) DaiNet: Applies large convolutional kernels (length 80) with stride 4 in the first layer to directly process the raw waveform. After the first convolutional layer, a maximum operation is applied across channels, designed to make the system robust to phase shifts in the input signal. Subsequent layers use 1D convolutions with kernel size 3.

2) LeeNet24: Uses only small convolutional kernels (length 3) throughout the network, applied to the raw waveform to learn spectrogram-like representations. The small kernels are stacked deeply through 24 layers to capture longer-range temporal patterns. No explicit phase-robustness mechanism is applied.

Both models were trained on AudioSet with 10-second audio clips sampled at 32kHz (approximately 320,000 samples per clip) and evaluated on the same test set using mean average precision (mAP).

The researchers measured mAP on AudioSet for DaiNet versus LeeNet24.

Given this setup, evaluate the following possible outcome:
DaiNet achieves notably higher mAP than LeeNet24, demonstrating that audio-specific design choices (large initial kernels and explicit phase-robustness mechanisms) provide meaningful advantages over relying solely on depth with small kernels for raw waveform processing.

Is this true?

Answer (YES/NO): NO